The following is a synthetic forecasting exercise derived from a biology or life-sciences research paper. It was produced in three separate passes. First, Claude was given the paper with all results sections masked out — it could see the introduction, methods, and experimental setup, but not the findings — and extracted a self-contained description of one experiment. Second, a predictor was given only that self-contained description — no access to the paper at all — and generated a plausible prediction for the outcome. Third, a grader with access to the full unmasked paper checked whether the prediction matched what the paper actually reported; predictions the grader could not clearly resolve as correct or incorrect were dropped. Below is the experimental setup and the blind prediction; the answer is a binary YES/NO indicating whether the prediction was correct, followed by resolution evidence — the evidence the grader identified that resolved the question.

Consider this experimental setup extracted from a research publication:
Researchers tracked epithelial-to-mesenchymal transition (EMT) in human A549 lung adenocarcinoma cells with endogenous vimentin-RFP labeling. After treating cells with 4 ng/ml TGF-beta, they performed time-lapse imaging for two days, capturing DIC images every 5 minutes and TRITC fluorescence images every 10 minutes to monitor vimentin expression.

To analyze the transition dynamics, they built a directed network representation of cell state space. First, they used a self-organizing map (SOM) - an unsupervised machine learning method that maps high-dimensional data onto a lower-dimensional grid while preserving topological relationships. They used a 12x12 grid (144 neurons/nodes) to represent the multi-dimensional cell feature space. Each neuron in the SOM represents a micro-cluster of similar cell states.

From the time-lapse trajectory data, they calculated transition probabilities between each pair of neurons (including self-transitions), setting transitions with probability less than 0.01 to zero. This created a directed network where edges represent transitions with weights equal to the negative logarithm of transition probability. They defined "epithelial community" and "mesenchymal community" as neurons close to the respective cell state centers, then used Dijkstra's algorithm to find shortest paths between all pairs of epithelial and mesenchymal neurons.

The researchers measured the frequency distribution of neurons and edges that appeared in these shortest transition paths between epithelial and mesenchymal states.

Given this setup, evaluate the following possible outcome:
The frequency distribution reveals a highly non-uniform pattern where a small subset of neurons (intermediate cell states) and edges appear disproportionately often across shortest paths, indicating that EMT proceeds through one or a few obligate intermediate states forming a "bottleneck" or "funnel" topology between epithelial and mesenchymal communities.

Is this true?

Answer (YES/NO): NO